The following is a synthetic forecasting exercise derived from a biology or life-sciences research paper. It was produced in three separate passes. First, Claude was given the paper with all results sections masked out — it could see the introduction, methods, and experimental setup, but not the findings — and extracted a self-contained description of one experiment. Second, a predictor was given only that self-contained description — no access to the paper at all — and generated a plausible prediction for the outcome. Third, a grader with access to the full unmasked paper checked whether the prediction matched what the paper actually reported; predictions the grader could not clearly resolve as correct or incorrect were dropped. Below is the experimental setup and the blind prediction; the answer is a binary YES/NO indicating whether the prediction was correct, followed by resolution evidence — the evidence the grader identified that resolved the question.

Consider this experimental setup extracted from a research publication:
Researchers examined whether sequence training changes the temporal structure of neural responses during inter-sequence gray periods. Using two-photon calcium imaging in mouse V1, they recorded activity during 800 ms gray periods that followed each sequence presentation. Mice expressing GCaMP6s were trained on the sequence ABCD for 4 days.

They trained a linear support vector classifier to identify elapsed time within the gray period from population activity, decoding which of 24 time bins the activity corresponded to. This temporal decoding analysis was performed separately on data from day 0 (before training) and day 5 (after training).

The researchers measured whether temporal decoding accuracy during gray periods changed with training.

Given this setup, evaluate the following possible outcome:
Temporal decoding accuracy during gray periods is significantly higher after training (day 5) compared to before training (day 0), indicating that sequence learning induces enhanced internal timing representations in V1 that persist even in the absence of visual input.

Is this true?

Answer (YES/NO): NO